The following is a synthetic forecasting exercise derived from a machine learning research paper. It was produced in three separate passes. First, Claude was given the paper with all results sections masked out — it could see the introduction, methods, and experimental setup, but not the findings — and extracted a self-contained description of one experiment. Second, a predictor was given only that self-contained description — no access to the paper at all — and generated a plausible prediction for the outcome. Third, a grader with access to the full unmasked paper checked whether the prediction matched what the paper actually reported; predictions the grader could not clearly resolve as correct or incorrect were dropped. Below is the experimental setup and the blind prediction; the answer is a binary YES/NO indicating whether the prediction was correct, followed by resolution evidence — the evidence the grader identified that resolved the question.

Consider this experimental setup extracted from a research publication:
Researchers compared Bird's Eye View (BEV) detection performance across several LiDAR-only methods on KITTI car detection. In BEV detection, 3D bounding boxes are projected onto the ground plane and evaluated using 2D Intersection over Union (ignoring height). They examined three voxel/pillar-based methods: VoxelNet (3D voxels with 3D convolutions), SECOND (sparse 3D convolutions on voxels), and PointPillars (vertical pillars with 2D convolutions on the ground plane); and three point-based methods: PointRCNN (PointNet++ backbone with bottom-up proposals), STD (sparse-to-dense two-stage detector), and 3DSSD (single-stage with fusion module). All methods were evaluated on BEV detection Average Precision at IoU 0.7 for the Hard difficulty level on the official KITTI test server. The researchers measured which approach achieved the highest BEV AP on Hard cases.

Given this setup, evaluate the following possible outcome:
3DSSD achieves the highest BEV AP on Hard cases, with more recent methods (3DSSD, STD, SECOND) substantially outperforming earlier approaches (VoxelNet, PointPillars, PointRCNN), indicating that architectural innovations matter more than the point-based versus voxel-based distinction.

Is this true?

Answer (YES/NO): NO